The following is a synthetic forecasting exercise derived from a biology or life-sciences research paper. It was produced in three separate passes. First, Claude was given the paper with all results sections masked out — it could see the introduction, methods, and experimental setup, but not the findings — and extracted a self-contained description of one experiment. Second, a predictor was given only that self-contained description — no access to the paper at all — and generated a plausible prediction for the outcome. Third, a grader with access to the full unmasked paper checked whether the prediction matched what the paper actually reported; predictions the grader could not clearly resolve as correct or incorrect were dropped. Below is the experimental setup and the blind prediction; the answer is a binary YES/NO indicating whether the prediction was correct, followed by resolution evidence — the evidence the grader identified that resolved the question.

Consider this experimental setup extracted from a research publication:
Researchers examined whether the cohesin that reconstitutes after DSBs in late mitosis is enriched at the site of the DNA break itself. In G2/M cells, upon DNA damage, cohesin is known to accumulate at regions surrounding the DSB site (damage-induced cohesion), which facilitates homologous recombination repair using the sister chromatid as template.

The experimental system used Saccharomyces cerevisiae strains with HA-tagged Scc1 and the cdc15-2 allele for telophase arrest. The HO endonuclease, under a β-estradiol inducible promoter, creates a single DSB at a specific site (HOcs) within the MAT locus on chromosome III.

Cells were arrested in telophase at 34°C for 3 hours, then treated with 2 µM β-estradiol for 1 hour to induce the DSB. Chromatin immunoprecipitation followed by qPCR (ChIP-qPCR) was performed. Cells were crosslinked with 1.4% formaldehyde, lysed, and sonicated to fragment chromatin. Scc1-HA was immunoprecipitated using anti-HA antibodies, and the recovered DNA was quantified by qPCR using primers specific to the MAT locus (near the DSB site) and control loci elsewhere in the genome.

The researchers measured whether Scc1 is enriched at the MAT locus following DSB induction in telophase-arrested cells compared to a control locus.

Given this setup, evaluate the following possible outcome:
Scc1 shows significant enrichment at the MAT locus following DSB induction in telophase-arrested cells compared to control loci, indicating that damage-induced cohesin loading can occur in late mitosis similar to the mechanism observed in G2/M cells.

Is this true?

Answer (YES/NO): NO